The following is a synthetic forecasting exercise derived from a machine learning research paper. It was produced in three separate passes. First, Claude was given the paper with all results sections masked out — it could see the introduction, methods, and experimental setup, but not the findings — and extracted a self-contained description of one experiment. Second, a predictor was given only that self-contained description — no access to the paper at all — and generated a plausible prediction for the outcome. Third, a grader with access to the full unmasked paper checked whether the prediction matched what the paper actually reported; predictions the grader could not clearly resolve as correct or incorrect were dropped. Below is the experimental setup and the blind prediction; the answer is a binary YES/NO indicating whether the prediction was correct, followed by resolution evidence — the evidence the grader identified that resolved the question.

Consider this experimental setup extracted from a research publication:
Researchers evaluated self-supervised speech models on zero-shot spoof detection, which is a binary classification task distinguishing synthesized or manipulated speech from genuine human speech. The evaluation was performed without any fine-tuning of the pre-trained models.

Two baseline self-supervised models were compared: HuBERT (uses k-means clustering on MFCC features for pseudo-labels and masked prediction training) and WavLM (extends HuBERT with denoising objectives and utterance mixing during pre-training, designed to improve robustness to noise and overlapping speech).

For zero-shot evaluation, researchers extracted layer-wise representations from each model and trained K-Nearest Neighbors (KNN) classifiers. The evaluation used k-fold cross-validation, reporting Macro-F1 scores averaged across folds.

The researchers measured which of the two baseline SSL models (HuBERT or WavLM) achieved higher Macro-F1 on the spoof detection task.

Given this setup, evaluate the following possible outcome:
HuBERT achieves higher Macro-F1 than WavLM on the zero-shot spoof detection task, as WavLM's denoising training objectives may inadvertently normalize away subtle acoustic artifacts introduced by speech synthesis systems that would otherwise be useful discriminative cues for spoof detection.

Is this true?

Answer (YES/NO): YES